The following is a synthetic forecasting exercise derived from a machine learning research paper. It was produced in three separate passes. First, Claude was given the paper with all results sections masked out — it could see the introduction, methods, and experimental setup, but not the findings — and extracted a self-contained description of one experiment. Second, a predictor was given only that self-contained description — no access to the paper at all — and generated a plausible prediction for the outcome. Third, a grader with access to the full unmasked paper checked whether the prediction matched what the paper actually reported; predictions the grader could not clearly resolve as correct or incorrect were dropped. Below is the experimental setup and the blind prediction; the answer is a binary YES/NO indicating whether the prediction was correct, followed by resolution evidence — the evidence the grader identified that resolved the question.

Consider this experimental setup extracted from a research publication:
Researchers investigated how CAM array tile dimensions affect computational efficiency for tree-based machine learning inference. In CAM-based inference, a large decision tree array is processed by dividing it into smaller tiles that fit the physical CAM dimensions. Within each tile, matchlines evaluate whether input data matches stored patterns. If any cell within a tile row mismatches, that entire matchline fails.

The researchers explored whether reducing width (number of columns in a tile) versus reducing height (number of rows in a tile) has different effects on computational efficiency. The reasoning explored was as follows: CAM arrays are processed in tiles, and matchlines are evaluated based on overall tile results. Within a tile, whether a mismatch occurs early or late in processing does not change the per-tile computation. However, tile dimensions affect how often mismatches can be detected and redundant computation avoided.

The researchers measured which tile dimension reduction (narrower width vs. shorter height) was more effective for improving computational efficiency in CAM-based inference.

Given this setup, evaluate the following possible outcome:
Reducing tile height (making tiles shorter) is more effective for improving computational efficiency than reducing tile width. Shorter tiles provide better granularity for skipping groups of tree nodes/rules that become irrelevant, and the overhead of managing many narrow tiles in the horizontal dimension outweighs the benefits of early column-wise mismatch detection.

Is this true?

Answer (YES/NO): NO